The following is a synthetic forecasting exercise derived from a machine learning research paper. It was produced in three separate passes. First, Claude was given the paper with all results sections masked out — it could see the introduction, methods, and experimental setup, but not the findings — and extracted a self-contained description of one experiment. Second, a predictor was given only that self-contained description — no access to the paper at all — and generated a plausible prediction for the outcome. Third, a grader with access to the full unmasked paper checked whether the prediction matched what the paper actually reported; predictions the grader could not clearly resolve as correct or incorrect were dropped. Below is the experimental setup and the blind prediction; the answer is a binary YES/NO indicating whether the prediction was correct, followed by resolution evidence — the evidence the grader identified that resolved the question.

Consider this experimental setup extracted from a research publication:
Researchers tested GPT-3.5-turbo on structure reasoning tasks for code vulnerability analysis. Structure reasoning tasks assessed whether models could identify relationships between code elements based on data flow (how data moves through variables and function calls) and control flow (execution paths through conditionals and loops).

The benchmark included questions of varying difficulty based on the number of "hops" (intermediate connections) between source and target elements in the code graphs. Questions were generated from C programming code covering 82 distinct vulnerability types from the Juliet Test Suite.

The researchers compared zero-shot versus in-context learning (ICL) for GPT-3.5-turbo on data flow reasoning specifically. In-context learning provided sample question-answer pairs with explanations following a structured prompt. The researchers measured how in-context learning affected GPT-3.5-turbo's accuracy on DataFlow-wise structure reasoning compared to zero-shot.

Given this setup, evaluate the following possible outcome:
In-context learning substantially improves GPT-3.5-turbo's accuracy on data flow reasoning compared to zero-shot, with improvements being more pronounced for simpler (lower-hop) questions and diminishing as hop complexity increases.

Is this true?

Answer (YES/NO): NO